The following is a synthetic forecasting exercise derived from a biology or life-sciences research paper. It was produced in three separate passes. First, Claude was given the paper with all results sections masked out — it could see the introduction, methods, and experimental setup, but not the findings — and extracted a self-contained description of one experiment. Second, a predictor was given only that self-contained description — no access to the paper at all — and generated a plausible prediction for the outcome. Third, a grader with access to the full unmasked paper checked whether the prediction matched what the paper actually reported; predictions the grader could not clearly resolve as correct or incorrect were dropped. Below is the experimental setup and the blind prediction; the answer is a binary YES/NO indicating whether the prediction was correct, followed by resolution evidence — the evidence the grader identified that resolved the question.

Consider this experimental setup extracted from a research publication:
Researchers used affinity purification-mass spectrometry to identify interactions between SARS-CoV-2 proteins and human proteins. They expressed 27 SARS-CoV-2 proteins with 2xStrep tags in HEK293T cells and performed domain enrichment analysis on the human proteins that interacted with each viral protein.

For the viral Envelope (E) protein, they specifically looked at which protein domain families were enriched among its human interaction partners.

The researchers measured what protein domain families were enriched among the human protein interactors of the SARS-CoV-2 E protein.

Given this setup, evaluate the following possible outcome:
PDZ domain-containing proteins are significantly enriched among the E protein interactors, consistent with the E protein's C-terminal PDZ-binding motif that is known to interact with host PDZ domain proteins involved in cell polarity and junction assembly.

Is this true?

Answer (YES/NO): NO